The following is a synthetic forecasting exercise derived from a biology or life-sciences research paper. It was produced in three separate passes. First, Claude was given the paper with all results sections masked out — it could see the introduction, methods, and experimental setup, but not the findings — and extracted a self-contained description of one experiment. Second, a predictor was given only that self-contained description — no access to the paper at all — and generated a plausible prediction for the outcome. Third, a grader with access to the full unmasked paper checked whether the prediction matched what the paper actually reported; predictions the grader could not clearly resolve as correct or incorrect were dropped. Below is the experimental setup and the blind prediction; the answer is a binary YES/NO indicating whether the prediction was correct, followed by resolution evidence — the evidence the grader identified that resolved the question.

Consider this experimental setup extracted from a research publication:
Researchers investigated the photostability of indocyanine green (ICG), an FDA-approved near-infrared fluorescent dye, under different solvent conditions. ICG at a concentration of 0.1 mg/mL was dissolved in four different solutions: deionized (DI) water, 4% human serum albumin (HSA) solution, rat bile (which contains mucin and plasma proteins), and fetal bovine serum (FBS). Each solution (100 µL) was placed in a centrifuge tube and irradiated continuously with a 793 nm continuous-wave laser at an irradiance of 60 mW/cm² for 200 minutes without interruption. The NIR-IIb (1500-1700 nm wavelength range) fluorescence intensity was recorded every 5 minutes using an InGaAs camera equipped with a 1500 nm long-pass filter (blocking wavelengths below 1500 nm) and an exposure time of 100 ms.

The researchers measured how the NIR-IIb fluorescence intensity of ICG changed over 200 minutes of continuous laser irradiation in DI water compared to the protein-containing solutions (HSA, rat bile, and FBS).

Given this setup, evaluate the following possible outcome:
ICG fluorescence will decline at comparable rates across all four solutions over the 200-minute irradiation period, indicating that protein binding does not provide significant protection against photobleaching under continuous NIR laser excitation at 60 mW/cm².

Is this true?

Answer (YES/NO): NO